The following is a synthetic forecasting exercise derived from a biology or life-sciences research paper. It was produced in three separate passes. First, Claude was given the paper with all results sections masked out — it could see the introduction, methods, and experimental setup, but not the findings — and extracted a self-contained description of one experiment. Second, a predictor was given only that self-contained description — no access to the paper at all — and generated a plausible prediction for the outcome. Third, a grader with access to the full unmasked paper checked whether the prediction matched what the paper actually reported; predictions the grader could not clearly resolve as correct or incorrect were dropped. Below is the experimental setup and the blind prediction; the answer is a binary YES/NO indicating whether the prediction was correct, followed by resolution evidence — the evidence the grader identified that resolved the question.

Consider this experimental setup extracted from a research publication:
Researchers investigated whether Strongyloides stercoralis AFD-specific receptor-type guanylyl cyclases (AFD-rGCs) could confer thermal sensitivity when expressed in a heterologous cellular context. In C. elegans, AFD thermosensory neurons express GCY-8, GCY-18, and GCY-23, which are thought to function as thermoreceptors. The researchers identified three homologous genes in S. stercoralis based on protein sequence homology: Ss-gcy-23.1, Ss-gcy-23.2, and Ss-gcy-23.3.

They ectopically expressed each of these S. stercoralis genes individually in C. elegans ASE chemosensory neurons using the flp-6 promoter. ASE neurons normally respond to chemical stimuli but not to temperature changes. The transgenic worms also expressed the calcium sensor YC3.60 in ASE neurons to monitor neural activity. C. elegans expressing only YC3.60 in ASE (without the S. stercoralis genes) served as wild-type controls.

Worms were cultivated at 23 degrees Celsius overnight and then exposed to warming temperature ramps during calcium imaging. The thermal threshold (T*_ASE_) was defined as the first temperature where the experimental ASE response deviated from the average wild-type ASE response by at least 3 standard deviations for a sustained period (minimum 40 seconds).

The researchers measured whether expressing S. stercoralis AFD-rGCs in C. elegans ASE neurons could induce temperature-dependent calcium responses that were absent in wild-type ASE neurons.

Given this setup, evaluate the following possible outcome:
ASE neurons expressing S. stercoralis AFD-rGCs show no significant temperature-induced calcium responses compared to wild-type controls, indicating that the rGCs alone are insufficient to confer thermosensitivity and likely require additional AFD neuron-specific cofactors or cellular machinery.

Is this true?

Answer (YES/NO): NO